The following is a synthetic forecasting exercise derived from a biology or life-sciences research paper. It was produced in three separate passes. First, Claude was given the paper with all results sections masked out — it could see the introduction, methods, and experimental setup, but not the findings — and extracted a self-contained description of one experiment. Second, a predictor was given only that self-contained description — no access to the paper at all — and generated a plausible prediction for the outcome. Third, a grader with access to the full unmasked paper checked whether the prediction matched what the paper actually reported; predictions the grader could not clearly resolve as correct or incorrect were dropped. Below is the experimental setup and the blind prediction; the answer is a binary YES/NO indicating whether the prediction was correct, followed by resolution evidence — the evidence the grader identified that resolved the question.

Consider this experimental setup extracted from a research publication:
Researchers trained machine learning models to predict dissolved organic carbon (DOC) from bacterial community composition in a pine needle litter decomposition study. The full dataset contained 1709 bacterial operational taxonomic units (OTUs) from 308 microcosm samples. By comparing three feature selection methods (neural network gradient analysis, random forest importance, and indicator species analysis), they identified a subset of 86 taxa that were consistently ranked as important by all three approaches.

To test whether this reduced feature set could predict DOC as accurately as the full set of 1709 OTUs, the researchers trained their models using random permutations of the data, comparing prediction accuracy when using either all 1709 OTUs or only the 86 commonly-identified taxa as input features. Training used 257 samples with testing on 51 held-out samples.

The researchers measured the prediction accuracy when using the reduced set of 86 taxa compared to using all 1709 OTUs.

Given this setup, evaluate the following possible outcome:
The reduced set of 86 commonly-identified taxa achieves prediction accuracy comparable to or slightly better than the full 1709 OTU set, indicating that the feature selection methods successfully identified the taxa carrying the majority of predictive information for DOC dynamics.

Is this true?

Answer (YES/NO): YES